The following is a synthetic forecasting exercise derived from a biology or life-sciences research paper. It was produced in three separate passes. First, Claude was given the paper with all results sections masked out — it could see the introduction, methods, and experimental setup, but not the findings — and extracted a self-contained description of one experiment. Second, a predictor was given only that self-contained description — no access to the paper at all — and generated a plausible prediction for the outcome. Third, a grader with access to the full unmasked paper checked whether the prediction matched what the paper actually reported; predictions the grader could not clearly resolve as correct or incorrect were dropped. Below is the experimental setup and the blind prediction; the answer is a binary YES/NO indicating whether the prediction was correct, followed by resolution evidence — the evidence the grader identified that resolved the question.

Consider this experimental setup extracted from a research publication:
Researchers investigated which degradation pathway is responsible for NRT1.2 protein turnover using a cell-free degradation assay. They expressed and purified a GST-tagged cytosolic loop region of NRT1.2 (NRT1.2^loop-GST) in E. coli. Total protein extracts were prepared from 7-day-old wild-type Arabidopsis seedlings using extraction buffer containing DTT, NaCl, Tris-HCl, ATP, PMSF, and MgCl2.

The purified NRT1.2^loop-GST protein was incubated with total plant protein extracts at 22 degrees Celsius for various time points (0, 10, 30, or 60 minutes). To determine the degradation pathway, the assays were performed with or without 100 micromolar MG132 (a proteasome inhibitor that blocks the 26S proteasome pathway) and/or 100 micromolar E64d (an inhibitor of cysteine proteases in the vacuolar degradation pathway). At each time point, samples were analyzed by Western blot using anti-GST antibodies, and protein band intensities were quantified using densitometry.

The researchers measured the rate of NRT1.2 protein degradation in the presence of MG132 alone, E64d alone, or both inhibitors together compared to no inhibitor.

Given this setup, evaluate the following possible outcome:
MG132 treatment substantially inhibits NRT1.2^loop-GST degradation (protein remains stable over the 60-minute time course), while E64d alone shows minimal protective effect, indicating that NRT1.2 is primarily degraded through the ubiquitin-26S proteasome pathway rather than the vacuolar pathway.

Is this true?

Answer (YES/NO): NO